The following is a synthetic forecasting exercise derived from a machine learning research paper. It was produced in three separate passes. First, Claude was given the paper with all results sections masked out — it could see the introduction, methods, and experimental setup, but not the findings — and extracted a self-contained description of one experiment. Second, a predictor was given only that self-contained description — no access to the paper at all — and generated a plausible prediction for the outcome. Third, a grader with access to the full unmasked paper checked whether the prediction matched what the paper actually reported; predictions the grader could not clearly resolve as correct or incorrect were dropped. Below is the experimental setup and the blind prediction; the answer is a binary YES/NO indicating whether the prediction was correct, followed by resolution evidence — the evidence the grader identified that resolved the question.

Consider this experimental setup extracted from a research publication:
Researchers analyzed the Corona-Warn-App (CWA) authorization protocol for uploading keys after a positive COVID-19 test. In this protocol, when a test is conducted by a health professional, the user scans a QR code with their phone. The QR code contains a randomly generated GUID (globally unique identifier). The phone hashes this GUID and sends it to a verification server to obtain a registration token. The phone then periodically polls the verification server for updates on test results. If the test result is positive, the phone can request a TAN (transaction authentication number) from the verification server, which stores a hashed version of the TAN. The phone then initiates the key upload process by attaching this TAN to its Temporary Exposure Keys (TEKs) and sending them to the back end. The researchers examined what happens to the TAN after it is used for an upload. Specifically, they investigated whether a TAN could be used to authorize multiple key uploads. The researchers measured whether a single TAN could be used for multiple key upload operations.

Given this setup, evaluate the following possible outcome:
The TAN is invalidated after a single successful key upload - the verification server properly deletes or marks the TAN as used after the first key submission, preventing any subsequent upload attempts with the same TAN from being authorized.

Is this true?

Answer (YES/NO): YES